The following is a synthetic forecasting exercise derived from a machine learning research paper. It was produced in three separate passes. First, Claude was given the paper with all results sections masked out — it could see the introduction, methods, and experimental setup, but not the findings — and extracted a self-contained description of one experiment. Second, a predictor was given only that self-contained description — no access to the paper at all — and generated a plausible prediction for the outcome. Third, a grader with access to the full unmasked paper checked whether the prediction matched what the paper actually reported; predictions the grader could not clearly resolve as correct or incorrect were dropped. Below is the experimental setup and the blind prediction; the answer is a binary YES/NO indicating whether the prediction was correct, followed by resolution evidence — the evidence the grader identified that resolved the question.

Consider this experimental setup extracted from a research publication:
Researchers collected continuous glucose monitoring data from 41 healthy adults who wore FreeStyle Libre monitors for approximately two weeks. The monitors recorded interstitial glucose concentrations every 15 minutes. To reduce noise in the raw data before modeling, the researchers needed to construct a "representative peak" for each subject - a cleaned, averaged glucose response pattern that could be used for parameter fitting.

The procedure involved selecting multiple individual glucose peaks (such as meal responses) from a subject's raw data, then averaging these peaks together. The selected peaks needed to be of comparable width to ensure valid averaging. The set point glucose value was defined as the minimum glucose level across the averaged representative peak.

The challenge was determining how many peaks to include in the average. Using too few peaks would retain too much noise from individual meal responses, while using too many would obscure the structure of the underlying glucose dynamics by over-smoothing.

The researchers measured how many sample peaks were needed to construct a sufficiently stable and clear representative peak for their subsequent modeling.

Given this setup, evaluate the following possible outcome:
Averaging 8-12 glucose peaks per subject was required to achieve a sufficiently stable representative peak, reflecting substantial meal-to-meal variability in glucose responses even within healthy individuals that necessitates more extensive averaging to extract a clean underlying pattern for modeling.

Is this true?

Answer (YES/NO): NO